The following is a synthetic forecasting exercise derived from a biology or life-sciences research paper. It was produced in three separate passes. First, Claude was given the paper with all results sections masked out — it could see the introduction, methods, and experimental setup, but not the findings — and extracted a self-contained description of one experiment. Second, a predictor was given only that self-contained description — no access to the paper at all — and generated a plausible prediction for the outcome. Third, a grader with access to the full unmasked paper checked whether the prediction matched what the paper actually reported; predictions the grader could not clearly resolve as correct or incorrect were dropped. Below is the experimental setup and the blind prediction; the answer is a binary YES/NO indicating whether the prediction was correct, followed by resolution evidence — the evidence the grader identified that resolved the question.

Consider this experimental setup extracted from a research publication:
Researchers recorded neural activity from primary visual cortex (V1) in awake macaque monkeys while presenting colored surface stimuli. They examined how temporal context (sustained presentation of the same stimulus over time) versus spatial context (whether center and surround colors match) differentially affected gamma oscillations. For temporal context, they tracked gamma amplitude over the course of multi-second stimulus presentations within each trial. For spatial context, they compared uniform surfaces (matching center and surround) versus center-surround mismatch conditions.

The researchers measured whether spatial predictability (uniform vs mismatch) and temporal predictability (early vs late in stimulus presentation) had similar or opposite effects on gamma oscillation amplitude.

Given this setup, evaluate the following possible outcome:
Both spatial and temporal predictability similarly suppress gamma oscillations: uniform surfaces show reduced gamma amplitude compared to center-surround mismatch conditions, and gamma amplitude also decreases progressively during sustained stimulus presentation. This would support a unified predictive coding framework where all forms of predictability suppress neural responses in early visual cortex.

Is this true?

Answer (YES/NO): NO